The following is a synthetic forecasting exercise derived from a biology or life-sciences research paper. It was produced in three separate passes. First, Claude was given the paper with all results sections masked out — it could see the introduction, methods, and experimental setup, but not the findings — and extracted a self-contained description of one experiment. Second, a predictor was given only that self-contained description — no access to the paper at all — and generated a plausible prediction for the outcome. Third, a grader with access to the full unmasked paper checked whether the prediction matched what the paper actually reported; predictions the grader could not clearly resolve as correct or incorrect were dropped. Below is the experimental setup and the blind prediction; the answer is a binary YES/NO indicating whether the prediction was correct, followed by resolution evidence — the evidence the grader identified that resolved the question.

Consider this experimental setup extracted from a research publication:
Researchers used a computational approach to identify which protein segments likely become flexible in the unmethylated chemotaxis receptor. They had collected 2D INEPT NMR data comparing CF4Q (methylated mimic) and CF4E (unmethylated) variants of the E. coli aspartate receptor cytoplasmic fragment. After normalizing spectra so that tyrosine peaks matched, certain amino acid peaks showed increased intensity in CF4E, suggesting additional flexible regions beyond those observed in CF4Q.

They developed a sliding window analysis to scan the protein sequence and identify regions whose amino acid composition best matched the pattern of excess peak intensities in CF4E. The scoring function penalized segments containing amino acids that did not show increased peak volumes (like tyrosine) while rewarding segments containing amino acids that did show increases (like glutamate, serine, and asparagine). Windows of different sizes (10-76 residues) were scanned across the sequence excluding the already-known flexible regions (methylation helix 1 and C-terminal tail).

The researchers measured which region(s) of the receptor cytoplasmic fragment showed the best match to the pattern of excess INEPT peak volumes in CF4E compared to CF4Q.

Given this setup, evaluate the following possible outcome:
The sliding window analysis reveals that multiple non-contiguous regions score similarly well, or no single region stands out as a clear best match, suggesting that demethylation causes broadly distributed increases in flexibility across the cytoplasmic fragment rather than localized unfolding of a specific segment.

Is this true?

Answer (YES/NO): NO